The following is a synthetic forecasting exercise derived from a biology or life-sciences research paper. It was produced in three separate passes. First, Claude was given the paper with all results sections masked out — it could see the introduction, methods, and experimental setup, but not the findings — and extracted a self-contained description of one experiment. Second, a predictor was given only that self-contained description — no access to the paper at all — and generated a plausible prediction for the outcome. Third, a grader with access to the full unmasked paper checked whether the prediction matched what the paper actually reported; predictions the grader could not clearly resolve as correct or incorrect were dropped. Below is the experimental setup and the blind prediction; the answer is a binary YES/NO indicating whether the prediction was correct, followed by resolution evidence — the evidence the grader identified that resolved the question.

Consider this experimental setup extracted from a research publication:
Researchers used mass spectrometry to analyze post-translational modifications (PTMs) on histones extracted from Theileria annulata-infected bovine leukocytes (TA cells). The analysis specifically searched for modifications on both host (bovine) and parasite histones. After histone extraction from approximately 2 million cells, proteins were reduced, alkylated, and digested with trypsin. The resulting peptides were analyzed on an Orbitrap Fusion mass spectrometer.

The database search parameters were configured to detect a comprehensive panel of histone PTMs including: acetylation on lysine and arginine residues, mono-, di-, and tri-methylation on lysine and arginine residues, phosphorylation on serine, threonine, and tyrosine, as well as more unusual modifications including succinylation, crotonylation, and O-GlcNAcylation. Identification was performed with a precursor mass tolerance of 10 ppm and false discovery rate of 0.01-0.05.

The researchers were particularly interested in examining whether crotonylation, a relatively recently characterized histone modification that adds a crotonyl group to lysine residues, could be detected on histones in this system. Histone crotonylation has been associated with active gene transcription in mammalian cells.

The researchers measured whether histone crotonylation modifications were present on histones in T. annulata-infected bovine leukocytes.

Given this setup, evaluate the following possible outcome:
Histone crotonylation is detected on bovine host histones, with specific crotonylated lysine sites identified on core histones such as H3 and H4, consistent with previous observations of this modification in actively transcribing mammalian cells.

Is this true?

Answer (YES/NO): NO